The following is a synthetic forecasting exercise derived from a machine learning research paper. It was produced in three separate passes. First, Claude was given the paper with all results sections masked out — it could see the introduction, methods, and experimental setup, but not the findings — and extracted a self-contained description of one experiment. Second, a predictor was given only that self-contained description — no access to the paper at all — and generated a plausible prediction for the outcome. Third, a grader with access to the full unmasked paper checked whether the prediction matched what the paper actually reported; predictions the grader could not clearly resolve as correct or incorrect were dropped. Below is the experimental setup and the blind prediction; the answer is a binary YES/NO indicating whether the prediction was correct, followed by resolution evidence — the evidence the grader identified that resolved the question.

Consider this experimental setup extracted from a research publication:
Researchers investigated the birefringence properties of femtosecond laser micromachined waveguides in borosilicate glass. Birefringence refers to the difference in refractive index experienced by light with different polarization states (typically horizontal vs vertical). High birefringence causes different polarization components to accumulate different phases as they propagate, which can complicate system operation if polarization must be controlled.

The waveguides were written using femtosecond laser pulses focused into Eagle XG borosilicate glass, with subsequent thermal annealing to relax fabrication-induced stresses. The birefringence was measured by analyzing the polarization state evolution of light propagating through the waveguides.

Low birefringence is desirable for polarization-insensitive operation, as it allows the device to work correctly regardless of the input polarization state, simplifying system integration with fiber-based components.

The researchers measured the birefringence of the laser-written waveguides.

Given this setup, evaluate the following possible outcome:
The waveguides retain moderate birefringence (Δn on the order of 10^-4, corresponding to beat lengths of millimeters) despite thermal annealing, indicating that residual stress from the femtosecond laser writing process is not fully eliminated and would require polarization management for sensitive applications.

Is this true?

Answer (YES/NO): NO